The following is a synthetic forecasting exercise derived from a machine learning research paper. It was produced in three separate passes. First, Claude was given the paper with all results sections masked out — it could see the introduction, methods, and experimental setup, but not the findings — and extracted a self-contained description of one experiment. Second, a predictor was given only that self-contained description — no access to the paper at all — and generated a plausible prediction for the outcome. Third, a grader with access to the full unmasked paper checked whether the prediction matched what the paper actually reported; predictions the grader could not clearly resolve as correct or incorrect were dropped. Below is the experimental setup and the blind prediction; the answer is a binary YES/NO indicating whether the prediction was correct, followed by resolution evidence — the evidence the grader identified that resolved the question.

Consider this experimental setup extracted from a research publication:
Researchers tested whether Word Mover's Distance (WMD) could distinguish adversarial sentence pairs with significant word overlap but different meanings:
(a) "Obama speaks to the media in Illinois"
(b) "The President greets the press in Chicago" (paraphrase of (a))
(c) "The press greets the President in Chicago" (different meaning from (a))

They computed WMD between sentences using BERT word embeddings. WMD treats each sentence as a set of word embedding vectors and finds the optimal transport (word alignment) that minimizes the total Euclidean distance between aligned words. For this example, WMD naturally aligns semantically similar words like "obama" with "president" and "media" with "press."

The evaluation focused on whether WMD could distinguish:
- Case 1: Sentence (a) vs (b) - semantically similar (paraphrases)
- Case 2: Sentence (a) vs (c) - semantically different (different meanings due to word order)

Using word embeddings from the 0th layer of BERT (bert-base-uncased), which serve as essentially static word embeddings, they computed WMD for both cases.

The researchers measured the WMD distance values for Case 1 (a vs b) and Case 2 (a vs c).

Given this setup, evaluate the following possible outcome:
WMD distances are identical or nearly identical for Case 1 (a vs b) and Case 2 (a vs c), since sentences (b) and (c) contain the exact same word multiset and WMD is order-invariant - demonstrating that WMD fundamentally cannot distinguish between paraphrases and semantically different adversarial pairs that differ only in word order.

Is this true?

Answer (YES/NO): YES